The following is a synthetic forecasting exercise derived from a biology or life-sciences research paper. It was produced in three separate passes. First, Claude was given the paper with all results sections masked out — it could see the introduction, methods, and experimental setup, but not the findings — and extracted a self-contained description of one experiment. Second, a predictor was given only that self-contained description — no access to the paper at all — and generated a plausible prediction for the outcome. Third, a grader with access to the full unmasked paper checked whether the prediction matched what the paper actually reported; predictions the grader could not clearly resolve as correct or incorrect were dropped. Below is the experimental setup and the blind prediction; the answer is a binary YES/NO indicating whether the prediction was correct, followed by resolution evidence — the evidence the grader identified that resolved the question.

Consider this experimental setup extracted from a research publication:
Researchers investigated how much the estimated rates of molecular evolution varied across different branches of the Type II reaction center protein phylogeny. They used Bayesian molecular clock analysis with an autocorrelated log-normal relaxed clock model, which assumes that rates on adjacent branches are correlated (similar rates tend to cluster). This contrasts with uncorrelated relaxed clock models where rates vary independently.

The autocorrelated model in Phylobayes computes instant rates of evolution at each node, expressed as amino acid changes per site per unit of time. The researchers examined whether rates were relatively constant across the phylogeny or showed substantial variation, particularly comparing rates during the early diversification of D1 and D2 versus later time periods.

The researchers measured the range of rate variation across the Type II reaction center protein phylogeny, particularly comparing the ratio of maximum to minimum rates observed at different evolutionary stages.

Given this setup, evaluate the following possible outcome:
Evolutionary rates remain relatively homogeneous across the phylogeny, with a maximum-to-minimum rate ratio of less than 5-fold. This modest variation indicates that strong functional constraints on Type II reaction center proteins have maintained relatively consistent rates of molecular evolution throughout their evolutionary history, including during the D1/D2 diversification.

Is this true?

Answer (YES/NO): NO